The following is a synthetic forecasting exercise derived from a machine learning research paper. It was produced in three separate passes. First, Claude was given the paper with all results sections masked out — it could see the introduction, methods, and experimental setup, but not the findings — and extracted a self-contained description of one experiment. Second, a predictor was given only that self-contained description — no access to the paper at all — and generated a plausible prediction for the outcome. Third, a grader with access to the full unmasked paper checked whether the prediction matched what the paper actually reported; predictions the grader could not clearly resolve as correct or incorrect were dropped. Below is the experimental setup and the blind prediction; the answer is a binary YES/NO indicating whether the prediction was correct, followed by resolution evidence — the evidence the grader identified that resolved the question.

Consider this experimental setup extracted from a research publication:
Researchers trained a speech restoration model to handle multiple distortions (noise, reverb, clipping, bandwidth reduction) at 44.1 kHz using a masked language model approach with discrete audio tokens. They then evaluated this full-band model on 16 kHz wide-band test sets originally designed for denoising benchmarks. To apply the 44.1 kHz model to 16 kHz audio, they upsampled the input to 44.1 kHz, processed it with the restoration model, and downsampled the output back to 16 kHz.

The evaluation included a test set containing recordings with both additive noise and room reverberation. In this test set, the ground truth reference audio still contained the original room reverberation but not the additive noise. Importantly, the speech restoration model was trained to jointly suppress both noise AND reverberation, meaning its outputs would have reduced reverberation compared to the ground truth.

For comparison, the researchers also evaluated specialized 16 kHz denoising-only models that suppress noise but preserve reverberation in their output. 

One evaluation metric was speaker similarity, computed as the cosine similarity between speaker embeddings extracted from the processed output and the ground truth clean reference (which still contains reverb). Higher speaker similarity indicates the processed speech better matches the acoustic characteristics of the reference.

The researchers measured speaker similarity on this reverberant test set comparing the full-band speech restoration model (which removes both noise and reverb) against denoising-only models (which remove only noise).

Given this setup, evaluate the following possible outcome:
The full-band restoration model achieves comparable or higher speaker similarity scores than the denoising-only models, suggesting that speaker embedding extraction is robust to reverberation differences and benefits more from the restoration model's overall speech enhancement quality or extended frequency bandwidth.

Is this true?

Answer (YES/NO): NO